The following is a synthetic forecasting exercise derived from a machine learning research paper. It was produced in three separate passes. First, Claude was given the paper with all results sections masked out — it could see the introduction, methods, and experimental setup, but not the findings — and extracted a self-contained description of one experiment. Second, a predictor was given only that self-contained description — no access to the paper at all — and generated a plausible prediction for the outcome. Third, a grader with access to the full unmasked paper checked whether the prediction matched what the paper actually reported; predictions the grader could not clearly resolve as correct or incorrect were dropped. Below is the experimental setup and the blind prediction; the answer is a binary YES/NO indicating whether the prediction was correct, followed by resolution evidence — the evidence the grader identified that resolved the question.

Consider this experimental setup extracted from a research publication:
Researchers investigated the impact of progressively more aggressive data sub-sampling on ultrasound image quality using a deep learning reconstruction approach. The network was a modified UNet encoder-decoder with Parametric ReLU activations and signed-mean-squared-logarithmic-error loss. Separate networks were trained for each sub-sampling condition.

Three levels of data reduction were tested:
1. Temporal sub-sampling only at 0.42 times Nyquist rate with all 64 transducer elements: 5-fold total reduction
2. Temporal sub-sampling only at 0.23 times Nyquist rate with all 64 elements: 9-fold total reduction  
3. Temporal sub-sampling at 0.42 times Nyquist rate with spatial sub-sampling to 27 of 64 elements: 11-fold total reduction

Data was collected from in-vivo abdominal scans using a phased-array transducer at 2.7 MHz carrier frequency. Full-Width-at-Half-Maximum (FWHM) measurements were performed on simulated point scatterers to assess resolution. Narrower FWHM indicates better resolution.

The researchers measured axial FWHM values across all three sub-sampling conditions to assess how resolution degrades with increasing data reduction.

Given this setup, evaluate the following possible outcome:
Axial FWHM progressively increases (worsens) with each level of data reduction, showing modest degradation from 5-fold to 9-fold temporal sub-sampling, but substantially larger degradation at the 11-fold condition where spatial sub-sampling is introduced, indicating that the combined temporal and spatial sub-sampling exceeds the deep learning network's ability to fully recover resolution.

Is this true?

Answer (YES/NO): NO